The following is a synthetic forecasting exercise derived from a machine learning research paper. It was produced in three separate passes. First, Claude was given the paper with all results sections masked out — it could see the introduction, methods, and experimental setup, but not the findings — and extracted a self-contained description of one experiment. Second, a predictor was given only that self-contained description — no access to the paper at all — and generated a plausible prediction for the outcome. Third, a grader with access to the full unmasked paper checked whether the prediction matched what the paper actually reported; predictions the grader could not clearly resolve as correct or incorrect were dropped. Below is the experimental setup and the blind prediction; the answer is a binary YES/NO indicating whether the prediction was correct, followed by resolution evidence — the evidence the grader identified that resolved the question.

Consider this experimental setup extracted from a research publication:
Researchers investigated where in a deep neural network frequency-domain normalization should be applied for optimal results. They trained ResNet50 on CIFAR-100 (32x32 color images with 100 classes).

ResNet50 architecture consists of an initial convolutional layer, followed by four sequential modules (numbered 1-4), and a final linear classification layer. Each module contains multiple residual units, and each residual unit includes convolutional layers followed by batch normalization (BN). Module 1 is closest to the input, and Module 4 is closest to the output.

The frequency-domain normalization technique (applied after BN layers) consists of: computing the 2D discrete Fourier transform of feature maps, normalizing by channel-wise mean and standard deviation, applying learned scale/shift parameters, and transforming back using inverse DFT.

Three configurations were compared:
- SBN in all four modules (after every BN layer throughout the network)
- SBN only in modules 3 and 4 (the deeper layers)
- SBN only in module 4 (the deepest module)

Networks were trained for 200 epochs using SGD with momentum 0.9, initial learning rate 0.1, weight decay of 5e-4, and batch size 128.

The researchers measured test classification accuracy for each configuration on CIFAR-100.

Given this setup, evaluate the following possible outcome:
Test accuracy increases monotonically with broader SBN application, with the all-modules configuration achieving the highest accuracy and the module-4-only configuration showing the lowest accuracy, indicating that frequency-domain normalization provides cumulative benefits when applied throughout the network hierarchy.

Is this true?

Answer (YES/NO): NO